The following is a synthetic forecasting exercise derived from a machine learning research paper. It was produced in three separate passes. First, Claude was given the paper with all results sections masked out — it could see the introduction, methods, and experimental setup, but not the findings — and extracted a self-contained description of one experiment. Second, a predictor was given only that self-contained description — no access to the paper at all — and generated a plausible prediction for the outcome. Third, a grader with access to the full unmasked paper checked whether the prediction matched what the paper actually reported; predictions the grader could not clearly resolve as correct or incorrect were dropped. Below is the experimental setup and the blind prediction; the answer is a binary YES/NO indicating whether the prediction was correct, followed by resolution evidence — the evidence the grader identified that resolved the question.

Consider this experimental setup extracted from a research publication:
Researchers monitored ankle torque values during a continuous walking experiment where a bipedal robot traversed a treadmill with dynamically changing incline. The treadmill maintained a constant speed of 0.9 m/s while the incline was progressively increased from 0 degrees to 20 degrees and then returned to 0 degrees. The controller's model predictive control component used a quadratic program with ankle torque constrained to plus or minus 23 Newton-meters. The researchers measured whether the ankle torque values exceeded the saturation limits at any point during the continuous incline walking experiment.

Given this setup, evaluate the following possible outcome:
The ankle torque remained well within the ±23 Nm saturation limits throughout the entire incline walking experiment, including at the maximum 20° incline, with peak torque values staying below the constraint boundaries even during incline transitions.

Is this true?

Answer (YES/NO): YES